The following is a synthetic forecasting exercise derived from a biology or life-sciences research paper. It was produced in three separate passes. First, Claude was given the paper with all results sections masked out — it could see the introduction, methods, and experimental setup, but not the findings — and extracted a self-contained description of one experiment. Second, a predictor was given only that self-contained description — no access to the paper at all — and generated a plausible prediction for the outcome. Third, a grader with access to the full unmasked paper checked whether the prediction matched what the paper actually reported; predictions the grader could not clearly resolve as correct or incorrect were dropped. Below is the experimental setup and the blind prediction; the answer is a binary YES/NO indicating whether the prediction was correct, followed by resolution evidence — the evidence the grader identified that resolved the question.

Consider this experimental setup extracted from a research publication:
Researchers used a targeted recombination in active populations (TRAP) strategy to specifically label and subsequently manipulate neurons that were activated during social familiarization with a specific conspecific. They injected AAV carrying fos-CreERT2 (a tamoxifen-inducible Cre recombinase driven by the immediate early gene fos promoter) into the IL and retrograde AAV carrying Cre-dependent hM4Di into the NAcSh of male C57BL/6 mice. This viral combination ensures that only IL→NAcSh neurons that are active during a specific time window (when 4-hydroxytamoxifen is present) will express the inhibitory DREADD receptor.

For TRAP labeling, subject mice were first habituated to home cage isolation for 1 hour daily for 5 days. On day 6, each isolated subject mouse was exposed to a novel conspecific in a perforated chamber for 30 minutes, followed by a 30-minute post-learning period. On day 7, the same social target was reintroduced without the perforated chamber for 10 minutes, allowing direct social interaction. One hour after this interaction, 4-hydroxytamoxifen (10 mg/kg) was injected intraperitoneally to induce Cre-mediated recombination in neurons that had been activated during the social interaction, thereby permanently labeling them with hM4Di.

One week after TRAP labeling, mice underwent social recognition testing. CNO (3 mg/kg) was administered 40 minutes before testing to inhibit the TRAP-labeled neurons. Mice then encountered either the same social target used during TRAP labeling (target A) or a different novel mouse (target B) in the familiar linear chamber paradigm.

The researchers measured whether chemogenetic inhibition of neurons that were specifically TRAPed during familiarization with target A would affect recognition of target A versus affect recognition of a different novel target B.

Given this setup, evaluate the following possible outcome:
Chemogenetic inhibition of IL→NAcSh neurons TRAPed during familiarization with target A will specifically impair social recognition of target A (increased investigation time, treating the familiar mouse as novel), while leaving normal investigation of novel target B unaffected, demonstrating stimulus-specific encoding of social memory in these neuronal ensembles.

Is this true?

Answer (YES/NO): NO